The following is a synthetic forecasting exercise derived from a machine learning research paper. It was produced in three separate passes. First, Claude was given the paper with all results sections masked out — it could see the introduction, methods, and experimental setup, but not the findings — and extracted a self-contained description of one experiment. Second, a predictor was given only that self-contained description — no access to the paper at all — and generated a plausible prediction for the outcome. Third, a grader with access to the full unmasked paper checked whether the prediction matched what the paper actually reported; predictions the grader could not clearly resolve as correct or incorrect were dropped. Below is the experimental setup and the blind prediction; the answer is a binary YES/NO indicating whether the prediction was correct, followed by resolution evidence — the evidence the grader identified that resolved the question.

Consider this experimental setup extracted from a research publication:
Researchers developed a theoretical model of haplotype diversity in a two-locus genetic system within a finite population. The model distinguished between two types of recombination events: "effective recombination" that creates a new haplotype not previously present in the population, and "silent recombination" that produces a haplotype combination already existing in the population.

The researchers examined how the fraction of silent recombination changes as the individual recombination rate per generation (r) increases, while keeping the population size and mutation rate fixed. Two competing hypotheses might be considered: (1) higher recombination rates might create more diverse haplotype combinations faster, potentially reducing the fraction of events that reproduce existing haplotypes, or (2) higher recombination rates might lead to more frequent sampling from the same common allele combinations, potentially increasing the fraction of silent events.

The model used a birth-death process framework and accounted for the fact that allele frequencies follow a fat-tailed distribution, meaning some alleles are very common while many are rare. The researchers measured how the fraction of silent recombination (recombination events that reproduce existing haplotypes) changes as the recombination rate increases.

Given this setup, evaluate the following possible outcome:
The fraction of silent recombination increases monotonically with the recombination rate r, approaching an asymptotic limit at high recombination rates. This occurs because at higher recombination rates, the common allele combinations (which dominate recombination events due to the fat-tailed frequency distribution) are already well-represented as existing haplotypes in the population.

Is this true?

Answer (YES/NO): YES